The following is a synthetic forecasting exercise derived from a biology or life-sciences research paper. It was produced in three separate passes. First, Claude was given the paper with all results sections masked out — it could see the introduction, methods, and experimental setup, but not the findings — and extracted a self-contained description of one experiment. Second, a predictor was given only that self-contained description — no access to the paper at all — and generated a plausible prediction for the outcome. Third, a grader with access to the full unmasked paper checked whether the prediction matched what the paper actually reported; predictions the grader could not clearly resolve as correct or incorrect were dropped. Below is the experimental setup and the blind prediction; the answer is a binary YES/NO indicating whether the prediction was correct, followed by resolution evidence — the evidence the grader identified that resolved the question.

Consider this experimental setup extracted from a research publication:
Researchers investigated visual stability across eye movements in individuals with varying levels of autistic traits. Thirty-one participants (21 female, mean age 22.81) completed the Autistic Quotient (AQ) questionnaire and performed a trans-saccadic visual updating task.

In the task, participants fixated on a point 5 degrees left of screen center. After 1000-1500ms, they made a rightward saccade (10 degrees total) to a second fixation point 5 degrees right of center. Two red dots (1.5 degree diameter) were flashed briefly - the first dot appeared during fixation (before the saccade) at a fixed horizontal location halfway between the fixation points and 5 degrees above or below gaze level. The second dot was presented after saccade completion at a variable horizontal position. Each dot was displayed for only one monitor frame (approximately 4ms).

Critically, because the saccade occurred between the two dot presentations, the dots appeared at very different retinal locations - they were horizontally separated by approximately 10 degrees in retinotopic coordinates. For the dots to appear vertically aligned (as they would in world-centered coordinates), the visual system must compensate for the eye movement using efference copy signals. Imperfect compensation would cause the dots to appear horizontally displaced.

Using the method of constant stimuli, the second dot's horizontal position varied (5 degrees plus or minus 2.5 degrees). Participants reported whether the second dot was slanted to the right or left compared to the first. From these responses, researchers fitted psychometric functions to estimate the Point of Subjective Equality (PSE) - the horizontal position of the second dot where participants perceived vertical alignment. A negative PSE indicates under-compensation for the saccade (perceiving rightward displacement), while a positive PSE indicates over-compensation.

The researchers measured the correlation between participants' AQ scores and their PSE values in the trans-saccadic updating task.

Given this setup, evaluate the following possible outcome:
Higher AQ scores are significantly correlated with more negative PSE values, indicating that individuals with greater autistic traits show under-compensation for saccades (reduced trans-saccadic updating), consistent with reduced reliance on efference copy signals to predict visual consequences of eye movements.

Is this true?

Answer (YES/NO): YES